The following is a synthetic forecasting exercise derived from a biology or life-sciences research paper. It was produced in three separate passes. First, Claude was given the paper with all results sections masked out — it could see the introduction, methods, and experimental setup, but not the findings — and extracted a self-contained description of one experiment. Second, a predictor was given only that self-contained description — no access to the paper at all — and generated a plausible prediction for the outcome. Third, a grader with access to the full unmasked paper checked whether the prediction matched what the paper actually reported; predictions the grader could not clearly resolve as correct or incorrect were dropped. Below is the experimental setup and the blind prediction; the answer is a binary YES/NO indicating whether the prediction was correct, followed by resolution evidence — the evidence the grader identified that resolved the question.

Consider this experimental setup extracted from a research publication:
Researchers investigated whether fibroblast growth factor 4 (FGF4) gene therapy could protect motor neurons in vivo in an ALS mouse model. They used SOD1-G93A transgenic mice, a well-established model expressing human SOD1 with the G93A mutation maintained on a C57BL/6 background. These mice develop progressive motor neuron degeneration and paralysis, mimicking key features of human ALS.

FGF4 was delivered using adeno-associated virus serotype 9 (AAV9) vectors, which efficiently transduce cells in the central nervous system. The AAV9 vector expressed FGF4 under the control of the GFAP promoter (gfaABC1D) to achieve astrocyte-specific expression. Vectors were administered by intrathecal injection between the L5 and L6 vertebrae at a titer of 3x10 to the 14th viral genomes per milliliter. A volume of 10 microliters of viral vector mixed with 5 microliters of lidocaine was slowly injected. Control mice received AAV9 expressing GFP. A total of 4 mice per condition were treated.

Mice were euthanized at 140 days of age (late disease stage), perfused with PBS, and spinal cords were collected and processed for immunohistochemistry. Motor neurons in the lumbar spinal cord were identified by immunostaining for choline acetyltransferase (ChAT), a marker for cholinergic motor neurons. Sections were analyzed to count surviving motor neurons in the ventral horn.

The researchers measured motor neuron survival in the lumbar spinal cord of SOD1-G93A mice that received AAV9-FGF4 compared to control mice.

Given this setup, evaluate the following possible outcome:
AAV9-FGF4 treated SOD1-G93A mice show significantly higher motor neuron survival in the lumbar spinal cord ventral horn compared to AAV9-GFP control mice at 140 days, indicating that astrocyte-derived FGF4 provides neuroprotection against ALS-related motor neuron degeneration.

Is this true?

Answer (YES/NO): NO